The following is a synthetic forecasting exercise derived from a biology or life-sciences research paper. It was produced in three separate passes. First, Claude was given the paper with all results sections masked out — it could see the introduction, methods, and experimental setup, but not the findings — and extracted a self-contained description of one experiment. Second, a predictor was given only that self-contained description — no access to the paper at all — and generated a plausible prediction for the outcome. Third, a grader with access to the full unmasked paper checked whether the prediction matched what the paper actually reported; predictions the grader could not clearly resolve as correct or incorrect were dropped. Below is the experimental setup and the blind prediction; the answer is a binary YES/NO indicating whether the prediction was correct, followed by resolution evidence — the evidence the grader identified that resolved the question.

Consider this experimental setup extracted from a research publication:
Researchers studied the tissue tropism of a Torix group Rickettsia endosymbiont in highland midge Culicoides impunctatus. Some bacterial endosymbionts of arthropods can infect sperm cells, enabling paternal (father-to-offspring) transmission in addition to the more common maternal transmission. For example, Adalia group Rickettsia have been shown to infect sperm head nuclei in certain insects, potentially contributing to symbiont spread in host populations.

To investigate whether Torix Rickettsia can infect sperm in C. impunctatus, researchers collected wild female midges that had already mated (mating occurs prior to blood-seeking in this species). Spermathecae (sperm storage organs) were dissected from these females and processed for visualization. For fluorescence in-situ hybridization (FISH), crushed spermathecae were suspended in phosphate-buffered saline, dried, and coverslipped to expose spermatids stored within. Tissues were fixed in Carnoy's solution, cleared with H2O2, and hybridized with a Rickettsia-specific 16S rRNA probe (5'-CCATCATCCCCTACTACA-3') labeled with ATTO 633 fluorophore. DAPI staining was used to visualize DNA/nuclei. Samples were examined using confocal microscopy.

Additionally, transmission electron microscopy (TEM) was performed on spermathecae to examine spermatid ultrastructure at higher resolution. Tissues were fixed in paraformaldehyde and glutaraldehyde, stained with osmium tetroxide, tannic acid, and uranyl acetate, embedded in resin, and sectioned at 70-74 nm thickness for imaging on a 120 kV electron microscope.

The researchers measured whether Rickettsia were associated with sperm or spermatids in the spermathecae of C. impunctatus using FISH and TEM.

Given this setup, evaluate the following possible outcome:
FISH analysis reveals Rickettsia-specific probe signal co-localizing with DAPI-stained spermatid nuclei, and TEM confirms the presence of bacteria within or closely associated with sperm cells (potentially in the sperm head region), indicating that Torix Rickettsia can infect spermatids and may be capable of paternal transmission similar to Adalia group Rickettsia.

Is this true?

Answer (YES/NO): NO